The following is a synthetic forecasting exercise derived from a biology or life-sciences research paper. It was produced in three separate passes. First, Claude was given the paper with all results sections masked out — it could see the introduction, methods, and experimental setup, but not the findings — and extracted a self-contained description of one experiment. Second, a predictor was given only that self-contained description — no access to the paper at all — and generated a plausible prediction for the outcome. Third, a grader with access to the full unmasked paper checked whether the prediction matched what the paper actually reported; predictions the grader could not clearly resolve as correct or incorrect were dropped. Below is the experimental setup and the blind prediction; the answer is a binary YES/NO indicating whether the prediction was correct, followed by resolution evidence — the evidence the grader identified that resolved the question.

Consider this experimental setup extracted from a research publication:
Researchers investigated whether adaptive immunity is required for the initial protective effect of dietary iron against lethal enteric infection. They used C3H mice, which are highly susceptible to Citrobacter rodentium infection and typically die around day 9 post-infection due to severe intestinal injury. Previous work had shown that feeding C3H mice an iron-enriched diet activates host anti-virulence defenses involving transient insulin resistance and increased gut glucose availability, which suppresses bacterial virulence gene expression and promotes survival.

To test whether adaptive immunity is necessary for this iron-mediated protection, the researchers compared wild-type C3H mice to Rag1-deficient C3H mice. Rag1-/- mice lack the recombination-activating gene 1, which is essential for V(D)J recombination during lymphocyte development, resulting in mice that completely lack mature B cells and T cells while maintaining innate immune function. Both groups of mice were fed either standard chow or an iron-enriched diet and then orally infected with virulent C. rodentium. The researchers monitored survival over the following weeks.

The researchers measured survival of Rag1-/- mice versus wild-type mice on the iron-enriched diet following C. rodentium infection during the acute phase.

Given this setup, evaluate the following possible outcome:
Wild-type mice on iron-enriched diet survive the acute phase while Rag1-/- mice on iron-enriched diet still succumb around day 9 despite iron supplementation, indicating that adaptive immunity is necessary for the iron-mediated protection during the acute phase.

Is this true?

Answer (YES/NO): NO